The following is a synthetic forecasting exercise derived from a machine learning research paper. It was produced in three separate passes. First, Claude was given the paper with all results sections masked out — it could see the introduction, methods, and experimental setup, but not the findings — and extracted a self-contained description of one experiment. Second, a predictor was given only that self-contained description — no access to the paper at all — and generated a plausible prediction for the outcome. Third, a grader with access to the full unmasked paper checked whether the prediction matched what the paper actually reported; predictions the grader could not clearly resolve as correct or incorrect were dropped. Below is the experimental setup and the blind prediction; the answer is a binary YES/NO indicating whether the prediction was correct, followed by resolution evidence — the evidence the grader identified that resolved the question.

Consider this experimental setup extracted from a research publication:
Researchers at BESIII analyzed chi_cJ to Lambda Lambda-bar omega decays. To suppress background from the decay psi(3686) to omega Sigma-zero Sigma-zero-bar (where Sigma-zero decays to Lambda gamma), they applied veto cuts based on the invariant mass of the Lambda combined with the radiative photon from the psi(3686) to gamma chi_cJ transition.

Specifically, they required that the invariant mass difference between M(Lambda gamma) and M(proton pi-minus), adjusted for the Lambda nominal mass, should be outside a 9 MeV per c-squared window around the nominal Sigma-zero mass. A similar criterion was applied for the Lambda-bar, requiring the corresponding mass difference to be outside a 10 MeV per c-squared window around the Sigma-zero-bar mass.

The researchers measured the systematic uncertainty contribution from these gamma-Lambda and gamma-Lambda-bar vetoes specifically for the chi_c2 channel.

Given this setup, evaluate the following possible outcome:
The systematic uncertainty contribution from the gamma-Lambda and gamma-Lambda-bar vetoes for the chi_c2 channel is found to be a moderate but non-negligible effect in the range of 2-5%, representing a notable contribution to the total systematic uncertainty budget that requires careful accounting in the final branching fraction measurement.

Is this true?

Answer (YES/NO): NO